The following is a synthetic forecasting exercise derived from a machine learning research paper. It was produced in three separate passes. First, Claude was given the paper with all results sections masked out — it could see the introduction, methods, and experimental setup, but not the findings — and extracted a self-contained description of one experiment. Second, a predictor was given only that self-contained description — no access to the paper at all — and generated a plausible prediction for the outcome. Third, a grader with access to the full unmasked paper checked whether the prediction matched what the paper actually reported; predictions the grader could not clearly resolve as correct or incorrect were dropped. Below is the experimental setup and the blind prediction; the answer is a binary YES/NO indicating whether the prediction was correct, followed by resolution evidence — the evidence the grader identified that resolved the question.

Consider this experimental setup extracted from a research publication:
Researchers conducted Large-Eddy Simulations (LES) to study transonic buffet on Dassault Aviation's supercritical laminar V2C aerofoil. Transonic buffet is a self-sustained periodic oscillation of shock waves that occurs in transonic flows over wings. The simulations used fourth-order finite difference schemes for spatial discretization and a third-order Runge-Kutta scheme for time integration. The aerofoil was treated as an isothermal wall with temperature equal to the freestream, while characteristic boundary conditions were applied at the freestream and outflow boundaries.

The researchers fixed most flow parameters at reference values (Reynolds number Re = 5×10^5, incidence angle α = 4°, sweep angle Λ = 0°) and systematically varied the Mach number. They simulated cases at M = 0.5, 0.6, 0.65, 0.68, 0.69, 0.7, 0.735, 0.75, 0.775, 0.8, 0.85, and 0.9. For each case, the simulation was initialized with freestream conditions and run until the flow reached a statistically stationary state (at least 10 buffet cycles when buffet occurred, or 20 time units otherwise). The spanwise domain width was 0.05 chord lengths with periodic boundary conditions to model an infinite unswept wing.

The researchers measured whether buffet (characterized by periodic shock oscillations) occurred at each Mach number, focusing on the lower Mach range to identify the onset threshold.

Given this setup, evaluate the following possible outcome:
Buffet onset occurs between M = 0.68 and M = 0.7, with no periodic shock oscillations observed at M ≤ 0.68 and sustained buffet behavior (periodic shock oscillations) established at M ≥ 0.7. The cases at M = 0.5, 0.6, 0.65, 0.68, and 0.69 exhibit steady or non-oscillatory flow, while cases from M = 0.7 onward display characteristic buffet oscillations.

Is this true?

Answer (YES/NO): NO